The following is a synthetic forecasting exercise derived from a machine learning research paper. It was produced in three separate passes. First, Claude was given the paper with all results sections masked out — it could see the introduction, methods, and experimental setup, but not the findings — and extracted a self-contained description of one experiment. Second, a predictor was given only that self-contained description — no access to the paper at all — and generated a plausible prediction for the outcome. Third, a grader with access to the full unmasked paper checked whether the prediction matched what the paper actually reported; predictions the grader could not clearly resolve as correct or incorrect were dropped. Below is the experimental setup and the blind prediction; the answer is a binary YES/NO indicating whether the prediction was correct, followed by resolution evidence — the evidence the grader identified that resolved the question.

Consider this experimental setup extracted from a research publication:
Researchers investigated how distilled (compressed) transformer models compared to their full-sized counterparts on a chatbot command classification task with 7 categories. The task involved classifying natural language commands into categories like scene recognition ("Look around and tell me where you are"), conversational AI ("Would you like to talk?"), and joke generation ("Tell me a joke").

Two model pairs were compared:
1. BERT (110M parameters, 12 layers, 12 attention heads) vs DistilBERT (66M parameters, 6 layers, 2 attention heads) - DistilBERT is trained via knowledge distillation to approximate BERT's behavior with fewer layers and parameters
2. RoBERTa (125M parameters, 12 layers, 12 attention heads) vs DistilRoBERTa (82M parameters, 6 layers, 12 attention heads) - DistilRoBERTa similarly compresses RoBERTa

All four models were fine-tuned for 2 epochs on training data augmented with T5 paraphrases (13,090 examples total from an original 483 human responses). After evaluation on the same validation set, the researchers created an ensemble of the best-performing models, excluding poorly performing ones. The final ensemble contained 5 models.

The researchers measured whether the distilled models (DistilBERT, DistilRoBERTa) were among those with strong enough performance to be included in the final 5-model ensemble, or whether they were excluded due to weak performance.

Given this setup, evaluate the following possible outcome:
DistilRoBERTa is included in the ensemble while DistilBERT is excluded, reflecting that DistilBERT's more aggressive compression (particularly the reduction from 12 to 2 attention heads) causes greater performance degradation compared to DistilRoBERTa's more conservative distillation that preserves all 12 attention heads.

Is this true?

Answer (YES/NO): NO